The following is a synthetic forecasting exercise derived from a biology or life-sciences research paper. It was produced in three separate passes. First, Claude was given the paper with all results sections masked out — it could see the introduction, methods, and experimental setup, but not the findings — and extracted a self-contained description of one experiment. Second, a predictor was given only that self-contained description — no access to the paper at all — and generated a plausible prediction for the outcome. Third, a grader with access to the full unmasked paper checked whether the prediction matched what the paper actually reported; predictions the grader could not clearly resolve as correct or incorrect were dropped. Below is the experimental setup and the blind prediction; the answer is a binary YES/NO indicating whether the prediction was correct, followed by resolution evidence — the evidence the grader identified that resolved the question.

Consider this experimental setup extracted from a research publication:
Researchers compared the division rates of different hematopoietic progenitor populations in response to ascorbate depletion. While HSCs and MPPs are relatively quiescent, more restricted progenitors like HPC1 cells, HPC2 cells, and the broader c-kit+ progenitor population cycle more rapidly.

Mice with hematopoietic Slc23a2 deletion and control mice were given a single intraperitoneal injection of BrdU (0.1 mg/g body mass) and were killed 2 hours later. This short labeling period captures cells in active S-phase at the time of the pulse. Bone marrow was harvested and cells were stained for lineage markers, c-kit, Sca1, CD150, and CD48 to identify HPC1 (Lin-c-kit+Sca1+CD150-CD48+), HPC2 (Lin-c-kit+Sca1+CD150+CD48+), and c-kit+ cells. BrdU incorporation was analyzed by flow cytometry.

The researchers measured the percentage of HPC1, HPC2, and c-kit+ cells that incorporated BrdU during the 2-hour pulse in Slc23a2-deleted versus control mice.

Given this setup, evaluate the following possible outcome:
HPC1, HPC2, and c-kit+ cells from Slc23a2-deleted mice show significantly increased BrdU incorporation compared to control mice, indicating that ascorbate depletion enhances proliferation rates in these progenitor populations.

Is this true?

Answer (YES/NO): NO